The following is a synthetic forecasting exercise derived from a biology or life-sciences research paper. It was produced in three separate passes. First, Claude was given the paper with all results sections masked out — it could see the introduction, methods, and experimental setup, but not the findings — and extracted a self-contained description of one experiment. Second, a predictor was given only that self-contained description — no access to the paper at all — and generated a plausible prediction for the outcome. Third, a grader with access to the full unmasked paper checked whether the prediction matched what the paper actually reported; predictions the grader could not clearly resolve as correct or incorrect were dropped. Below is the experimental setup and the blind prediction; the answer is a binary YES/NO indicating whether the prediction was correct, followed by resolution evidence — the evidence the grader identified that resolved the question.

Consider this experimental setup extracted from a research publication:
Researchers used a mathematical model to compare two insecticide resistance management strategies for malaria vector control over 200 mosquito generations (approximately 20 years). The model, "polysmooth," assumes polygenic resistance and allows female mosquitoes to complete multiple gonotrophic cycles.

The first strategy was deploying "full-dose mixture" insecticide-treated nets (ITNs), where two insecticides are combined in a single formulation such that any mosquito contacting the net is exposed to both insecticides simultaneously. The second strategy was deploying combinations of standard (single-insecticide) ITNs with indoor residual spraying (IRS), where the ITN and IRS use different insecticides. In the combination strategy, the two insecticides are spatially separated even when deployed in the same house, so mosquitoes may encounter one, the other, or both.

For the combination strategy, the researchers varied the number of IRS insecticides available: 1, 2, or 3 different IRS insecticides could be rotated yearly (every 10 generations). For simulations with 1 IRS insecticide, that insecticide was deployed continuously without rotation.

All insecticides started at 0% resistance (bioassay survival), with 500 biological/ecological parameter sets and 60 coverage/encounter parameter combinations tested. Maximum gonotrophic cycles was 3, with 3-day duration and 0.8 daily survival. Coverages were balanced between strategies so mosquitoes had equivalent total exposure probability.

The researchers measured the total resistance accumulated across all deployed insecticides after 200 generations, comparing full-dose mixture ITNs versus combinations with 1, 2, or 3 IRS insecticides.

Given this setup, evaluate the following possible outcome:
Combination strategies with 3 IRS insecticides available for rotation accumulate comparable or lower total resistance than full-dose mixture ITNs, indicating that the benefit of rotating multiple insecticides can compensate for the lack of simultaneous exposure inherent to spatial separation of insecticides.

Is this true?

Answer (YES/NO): NO